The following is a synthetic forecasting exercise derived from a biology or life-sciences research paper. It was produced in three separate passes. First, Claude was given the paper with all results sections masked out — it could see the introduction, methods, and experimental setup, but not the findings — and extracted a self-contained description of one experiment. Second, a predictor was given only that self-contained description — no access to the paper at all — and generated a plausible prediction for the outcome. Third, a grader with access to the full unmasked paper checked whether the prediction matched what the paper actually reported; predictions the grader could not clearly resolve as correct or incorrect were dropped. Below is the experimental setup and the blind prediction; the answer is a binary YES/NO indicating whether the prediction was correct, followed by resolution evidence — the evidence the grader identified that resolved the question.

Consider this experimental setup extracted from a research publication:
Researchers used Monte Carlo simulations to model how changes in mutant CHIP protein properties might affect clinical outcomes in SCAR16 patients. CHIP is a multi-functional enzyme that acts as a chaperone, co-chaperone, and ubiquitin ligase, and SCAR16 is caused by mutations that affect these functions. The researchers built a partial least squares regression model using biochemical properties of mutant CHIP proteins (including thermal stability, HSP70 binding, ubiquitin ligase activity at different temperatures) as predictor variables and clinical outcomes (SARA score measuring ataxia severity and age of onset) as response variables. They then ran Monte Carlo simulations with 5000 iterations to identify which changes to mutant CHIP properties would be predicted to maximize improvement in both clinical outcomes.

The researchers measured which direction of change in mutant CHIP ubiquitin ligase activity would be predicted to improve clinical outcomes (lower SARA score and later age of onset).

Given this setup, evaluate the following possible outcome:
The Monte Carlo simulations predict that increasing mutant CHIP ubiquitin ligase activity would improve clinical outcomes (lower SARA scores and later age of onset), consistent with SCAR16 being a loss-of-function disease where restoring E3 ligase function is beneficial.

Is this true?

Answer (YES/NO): NO